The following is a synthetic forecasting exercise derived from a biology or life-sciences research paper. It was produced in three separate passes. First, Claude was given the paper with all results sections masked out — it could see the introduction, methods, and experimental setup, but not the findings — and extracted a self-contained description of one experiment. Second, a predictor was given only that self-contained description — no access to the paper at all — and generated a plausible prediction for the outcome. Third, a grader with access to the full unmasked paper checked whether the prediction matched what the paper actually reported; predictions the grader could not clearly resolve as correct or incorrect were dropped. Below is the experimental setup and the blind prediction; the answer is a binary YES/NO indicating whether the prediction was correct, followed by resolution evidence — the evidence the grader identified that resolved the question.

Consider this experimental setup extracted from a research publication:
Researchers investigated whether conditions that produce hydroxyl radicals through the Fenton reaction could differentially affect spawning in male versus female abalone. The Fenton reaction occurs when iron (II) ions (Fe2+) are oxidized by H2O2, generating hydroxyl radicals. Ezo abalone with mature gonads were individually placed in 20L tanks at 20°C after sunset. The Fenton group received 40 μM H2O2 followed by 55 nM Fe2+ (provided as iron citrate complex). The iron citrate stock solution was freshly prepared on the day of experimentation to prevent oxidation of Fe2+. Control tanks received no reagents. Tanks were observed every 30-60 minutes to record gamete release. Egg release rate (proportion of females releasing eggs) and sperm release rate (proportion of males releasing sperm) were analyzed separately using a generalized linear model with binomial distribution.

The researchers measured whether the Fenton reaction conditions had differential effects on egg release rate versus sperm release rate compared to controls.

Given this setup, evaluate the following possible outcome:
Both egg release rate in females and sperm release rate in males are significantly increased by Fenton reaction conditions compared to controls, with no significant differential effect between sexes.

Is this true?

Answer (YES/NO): NO